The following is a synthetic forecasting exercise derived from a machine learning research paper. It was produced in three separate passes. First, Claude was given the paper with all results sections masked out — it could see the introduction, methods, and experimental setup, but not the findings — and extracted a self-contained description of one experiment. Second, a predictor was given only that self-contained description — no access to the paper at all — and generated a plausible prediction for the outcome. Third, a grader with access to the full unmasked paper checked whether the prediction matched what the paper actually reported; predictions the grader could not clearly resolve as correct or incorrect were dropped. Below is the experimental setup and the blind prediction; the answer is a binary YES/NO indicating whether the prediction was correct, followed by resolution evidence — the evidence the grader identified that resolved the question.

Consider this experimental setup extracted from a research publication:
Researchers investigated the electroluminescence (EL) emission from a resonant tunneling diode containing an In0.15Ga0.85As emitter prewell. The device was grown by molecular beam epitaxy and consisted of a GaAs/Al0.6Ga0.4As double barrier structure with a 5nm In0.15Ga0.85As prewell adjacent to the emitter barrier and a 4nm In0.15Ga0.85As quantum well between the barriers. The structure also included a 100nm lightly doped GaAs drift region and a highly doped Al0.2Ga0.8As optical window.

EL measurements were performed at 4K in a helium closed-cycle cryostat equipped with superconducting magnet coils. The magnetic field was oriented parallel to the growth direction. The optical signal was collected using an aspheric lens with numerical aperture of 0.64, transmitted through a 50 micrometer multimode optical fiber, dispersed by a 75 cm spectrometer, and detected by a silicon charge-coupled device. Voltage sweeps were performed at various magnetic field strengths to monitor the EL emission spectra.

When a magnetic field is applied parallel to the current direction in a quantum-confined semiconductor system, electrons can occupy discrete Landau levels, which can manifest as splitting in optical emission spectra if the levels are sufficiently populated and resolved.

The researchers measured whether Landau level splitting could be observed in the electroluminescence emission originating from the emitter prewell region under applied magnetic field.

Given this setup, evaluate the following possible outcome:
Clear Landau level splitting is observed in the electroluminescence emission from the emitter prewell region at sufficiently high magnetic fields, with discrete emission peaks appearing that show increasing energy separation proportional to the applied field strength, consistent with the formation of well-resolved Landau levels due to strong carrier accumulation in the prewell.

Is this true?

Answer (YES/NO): YES